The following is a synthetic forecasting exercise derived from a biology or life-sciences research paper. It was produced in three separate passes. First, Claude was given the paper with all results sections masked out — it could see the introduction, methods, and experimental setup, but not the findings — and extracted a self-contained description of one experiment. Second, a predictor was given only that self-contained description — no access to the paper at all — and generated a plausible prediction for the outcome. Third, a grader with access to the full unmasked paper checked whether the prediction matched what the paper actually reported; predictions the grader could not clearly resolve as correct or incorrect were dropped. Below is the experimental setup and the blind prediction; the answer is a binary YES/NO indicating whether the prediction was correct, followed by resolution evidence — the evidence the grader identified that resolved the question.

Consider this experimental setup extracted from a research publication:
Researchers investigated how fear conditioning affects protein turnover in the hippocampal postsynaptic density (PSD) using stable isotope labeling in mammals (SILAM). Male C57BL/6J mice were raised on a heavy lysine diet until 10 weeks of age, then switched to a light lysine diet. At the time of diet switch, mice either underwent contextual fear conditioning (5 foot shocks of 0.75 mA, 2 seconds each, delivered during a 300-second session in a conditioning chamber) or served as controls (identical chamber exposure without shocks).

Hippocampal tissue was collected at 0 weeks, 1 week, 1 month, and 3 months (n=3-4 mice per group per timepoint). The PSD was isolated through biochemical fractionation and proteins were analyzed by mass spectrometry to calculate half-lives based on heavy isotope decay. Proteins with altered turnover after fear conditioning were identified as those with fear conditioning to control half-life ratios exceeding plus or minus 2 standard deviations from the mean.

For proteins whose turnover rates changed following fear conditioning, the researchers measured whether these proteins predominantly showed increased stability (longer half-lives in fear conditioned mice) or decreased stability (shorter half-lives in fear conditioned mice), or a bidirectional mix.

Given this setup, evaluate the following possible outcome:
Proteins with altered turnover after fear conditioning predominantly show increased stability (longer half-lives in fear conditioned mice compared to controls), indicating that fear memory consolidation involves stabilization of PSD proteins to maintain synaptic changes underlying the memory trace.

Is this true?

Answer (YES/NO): NO